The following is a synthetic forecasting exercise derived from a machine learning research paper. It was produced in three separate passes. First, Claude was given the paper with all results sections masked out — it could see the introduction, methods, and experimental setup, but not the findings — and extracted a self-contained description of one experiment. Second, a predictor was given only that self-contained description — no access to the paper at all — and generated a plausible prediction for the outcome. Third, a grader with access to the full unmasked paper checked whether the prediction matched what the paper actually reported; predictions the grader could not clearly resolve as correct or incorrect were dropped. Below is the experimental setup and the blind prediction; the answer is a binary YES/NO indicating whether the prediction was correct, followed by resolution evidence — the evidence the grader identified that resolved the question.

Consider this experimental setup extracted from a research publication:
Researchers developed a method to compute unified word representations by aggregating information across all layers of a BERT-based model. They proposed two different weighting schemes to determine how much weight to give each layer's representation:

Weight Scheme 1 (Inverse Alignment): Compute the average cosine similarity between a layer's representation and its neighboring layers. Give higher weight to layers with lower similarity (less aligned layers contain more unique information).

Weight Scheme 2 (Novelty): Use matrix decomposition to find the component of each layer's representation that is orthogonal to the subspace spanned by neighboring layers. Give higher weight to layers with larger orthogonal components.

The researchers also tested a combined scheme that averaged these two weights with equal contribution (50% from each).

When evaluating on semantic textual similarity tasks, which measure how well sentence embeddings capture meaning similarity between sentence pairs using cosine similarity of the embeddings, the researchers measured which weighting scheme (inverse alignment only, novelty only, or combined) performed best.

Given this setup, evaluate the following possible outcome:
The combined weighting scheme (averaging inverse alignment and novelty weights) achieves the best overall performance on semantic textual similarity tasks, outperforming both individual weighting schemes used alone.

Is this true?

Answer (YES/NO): YES